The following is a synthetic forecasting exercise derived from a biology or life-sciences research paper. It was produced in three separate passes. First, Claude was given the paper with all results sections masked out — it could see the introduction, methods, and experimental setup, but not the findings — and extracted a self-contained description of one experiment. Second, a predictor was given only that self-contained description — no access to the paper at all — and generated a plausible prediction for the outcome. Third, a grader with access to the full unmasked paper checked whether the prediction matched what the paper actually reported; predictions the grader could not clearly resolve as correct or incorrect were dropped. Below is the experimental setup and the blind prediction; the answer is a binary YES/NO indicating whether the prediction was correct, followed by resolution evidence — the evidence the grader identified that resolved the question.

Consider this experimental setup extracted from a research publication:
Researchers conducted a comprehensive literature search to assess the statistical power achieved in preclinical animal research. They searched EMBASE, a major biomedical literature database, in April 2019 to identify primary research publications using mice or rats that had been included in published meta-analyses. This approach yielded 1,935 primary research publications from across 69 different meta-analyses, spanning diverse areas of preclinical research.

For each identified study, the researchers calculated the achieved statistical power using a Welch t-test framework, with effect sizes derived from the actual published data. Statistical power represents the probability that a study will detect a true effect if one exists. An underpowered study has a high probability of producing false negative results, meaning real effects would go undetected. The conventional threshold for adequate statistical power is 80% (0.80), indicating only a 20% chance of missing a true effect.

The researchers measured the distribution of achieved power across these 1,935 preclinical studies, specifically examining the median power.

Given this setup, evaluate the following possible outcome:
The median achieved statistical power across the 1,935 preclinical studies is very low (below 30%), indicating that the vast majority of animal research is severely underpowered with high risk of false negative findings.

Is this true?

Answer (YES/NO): YES